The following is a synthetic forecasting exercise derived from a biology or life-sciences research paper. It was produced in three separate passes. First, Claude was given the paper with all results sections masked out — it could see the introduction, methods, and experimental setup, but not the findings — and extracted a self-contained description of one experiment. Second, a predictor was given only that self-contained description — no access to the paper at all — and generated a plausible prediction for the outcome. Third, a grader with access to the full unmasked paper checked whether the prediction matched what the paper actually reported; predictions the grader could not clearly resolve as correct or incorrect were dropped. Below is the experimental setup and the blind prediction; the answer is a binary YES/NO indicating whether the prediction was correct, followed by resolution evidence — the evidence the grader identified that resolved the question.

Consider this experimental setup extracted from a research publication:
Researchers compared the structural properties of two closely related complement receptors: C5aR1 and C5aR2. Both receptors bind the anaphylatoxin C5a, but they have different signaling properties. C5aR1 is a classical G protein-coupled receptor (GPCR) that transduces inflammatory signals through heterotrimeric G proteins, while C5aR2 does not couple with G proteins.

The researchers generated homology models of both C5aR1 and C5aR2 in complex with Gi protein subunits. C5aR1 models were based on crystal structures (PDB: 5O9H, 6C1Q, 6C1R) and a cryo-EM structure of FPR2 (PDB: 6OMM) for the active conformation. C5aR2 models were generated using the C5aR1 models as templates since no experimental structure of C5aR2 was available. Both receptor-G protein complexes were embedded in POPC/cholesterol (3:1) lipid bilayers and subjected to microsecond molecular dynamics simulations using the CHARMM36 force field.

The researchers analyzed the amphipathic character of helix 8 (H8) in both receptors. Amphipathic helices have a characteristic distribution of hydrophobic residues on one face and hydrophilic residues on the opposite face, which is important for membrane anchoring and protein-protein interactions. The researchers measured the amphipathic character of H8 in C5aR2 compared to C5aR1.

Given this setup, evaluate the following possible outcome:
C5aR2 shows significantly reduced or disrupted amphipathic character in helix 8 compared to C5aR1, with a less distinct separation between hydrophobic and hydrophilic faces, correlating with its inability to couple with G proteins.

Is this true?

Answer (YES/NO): YES